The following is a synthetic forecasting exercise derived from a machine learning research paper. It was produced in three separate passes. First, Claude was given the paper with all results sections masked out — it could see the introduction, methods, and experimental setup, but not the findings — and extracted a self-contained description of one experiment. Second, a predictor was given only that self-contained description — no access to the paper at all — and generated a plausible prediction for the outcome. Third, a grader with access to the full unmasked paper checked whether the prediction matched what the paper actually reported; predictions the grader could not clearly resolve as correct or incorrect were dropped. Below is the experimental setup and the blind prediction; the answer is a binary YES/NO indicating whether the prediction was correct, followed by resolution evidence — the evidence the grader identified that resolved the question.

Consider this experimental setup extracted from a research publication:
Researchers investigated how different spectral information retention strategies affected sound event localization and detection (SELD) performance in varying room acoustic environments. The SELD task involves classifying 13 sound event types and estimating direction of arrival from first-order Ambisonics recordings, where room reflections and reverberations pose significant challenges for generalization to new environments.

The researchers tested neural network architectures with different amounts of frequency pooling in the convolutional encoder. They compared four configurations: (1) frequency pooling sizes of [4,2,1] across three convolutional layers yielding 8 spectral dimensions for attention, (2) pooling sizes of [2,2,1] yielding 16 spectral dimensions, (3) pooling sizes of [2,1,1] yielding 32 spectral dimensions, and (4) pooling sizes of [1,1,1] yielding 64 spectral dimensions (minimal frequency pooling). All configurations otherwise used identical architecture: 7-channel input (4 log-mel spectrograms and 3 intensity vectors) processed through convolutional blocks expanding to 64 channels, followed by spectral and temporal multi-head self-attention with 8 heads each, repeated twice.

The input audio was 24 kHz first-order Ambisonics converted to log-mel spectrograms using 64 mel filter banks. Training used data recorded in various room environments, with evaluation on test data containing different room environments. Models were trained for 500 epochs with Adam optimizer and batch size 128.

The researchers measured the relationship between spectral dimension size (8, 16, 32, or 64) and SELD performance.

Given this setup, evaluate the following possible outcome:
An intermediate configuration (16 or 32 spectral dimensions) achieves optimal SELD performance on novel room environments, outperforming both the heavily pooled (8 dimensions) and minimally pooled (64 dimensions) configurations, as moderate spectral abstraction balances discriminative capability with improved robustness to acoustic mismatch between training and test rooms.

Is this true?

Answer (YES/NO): NO